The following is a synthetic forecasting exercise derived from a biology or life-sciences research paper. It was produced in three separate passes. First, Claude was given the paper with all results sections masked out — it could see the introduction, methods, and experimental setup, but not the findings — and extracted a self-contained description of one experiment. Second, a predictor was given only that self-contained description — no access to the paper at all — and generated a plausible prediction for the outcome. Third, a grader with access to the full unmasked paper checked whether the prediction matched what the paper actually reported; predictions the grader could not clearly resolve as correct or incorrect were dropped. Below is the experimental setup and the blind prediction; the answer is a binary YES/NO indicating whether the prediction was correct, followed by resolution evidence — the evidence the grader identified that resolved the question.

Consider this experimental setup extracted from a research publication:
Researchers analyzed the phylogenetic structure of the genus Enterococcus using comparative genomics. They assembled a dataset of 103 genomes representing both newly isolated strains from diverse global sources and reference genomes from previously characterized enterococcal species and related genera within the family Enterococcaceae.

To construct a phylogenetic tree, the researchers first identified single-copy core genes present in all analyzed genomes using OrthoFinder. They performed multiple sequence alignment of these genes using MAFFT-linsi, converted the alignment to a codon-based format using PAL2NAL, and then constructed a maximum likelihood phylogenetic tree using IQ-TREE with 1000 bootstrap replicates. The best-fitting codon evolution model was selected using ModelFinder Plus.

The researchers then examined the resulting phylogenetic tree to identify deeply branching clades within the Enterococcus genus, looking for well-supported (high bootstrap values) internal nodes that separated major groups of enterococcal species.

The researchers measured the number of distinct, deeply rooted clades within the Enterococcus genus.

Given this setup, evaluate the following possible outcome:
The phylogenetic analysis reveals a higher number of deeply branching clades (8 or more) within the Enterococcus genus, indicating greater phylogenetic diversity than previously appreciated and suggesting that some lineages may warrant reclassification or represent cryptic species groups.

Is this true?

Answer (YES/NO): NO